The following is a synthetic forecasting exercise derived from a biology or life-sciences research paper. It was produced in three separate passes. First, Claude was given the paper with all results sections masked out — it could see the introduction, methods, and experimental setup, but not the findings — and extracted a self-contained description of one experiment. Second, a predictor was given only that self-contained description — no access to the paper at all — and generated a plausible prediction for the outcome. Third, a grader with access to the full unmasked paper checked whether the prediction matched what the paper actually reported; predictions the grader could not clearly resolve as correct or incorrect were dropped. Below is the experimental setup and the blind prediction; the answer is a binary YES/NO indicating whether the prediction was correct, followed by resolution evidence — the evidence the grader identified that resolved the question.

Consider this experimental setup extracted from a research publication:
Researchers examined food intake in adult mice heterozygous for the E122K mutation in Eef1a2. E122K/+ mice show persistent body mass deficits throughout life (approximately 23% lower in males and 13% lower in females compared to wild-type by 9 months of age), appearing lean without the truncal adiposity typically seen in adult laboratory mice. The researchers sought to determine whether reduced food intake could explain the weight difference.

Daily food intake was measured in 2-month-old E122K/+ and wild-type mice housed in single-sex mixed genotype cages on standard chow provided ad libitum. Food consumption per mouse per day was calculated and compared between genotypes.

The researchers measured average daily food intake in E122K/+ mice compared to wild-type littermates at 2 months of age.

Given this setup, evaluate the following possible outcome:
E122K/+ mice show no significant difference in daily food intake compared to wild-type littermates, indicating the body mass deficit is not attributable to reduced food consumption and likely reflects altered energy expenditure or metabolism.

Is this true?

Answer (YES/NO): YES